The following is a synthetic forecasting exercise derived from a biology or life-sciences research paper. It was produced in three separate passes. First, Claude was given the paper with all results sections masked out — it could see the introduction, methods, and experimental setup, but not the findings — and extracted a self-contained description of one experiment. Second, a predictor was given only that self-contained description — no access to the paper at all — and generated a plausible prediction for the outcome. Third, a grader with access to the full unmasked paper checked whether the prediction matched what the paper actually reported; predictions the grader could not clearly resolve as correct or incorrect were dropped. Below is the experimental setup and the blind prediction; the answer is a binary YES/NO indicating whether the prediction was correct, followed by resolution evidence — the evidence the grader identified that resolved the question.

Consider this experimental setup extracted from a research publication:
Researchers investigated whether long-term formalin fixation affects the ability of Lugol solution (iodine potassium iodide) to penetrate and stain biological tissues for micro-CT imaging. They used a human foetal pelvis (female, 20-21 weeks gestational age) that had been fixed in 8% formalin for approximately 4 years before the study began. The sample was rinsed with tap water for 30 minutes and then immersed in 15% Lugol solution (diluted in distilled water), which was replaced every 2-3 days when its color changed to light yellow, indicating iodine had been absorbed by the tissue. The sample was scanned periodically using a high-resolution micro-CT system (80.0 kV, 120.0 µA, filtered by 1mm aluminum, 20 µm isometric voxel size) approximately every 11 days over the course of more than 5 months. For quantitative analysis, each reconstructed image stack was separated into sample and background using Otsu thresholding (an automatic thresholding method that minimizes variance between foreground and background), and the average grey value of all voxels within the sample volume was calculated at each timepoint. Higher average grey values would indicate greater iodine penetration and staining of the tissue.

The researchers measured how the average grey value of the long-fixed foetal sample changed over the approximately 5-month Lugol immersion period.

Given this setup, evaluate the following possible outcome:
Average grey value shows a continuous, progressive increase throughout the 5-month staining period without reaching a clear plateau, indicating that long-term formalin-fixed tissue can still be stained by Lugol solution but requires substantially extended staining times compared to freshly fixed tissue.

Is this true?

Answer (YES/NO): NO